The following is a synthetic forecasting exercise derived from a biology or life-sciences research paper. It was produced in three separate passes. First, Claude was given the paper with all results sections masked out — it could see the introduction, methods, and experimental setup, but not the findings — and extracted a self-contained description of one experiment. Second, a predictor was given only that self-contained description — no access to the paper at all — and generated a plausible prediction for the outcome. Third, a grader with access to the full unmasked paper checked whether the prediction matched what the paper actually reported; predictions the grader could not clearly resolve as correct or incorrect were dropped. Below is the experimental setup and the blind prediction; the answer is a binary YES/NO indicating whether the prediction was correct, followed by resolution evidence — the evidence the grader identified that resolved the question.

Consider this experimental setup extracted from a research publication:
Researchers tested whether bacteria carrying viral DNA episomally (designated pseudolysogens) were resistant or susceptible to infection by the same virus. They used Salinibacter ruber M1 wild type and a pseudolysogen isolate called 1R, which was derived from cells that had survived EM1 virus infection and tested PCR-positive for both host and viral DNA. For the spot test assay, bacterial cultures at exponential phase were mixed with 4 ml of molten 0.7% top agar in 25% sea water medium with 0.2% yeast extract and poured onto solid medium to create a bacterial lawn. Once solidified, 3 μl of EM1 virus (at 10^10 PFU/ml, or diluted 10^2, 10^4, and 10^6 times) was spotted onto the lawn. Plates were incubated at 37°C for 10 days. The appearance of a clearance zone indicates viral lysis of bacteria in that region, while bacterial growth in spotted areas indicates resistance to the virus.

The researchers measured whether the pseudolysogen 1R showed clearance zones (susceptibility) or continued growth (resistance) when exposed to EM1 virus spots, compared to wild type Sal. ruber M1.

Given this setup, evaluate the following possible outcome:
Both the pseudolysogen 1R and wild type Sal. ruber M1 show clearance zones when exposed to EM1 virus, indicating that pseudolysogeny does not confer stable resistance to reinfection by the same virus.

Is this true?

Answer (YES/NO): NO